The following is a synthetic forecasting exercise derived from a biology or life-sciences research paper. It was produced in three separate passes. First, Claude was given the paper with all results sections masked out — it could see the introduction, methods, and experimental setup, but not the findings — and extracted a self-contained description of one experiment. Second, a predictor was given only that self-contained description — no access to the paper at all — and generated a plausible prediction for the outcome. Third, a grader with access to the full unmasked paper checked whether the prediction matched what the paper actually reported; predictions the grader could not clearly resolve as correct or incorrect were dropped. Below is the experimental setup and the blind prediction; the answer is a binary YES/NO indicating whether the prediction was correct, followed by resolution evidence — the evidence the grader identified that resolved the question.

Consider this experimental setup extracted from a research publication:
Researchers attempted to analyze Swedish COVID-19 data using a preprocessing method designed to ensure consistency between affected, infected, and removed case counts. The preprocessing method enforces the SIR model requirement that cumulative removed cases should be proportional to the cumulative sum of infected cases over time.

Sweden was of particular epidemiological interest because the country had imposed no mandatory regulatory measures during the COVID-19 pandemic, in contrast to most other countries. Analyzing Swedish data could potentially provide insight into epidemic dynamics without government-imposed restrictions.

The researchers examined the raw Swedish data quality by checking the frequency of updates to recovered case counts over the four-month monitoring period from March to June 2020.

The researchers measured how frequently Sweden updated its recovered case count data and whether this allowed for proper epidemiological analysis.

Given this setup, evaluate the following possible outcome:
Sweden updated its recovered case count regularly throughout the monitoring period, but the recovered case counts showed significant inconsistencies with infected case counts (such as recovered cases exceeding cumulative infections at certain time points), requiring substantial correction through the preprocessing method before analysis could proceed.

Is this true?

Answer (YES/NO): NO